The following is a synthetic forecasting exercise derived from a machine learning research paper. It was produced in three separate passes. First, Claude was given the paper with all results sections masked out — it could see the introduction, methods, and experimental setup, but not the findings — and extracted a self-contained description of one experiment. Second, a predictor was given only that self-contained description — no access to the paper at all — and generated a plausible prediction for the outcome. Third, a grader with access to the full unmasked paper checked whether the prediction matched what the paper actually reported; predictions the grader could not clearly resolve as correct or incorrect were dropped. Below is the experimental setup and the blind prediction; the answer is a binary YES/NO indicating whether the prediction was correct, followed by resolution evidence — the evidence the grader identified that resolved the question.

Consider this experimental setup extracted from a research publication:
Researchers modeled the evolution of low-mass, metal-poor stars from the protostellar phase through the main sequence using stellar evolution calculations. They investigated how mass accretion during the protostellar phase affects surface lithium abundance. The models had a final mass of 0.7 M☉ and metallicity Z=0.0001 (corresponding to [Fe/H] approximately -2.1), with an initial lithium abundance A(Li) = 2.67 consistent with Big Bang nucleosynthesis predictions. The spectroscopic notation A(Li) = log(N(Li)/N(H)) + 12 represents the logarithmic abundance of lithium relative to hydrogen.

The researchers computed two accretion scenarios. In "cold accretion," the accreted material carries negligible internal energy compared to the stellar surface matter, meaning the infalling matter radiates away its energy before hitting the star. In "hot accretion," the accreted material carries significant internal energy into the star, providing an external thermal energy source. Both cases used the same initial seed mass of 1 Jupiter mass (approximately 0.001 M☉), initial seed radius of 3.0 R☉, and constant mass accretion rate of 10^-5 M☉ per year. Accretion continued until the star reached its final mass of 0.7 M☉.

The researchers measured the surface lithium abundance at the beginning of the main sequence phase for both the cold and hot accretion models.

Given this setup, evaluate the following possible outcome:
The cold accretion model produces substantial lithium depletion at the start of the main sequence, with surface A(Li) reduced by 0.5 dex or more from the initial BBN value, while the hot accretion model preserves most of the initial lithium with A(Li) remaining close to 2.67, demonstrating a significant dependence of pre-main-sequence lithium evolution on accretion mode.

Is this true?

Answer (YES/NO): NO